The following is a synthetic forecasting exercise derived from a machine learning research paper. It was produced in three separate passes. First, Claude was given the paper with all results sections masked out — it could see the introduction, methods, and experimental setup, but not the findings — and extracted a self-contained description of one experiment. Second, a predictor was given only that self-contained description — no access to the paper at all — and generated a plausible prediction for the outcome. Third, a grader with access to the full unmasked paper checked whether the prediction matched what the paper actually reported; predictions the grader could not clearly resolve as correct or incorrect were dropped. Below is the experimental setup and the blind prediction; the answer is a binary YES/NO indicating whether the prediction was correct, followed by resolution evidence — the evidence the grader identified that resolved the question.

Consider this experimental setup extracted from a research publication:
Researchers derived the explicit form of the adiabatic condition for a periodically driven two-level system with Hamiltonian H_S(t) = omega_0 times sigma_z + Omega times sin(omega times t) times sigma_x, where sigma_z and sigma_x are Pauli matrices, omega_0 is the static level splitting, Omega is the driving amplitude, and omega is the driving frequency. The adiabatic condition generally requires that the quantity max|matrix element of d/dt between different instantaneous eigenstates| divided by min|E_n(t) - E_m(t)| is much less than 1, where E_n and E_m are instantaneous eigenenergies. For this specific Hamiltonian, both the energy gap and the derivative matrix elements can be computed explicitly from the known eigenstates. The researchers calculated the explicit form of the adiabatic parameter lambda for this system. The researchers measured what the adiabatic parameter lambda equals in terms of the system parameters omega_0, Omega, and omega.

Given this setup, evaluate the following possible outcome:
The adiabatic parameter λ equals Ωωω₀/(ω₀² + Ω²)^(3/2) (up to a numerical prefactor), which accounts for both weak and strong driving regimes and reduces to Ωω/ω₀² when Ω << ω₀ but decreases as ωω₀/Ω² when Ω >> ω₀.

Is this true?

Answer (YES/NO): NO